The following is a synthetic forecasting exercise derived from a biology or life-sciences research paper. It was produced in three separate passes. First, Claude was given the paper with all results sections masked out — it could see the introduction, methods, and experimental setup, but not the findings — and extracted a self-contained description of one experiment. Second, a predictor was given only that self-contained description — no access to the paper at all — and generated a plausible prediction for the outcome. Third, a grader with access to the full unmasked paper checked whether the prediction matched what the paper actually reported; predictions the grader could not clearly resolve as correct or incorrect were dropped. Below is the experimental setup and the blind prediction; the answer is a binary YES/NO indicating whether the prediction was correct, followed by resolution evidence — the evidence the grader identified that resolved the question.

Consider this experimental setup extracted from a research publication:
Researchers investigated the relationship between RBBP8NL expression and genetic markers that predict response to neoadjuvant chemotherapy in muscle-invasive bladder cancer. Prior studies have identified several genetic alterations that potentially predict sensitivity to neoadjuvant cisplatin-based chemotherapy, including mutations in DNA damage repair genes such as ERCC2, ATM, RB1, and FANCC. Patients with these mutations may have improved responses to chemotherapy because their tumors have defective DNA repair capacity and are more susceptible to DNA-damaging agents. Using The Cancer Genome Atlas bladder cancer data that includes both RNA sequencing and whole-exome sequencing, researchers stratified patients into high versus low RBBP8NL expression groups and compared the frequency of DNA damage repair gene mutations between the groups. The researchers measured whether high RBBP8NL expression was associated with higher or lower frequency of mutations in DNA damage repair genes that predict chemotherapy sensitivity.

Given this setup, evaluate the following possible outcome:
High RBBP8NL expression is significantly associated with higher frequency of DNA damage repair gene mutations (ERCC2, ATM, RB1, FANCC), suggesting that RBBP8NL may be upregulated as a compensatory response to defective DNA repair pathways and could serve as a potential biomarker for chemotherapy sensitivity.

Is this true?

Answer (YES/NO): NO